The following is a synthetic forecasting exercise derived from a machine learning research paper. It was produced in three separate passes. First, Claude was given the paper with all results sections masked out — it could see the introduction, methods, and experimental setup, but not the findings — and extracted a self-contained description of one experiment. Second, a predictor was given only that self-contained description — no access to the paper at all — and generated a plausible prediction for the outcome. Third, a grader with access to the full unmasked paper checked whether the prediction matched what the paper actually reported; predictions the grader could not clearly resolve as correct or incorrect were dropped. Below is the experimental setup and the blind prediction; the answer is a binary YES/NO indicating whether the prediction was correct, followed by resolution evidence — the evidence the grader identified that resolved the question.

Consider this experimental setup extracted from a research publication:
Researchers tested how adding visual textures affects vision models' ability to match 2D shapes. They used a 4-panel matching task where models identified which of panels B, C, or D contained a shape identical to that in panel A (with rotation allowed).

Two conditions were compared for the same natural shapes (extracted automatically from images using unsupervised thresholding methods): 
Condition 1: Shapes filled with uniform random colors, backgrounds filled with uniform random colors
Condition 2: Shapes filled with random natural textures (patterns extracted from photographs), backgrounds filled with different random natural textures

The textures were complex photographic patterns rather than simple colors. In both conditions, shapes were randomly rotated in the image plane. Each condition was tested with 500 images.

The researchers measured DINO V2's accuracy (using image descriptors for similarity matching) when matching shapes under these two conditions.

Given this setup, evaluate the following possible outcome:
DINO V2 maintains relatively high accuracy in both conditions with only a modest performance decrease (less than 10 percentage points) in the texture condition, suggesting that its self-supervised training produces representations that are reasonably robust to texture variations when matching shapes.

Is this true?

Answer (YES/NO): NO